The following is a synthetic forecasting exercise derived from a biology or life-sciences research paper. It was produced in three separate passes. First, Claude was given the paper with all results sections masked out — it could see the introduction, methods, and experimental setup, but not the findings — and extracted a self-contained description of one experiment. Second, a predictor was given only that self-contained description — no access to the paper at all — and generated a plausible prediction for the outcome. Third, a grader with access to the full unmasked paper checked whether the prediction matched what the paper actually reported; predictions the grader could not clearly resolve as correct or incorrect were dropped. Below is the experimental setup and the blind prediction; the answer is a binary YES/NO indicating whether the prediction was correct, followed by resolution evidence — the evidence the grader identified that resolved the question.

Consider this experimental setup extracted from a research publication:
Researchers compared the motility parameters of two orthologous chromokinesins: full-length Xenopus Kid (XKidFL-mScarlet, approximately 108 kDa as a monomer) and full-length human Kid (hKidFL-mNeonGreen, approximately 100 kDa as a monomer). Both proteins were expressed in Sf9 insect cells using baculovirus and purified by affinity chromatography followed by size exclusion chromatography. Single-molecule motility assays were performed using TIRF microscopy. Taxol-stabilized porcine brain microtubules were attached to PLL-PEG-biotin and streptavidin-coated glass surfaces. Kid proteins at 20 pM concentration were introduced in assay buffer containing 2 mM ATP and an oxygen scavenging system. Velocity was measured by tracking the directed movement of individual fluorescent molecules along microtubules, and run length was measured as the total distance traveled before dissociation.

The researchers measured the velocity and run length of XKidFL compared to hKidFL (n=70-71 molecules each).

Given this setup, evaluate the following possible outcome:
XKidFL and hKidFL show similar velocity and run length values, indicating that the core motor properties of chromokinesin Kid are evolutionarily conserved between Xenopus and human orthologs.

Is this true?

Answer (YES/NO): YES